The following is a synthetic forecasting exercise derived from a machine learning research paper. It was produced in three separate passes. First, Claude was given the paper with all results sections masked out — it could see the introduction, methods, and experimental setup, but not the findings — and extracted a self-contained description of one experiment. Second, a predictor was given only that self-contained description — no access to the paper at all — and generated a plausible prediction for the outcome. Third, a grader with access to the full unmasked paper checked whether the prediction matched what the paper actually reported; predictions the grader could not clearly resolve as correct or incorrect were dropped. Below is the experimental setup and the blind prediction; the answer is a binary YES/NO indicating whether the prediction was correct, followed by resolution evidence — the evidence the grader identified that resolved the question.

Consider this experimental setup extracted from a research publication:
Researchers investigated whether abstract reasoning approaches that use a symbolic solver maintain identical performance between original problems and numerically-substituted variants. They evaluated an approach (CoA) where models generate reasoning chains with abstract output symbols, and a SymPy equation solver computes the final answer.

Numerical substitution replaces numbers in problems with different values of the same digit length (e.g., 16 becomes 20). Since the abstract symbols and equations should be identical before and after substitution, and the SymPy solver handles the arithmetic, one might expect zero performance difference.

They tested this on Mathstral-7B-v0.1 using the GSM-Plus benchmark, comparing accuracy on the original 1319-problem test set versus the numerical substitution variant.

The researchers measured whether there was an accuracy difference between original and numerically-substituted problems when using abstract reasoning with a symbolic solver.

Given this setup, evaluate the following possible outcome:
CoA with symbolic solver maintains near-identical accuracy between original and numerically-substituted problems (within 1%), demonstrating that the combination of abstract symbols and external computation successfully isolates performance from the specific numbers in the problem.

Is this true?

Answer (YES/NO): NO